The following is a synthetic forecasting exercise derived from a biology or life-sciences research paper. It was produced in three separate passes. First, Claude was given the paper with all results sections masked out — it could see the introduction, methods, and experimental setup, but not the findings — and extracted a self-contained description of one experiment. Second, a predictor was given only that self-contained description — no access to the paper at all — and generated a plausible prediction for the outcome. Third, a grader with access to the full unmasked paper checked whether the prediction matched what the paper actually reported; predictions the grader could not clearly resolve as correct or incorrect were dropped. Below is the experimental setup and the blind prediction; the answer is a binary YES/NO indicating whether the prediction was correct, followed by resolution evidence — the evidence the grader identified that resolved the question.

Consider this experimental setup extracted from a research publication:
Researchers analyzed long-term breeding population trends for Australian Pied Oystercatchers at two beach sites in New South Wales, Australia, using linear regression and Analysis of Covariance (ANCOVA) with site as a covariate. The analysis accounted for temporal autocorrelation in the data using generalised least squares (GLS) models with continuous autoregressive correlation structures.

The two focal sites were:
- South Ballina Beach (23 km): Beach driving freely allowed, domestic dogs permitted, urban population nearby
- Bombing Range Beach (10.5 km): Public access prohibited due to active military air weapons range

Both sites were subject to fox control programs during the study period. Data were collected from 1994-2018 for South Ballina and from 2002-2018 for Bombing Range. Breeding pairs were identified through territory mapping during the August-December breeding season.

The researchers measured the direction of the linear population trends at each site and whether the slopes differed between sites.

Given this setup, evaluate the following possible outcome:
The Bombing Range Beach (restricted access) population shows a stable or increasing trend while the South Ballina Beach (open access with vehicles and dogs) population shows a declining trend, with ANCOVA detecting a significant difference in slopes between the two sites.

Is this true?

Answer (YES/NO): YES